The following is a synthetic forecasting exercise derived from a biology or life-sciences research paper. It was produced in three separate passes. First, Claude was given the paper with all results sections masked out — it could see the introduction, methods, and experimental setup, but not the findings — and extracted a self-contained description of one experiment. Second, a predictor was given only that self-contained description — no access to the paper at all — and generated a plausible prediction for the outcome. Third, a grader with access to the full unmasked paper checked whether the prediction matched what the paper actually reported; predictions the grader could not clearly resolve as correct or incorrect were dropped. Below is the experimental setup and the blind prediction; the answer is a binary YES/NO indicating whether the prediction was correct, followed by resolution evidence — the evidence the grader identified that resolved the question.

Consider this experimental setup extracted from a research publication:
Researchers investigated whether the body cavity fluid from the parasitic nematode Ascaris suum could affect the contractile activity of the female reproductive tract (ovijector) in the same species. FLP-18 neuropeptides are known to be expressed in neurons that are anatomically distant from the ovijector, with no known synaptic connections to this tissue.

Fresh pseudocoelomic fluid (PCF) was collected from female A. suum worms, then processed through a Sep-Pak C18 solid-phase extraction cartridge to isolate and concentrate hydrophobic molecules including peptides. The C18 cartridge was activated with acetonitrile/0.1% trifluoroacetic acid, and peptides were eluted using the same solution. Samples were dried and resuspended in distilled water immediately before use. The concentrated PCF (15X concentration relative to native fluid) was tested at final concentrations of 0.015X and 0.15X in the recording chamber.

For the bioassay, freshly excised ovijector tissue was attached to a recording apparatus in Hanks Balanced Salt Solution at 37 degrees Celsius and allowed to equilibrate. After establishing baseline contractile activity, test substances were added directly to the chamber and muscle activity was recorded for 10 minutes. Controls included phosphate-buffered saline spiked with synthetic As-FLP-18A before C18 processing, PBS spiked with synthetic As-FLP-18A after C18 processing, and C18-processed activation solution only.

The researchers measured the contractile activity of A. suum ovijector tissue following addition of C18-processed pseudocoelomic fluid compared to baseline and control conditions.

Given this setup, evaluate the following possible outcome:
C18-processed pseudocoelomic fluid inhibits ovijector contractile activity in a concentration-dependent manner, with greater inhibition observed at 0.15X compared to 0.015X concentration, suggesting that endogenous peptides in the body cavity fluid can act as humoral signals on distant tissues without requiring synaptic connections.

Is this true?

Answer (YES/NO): NO